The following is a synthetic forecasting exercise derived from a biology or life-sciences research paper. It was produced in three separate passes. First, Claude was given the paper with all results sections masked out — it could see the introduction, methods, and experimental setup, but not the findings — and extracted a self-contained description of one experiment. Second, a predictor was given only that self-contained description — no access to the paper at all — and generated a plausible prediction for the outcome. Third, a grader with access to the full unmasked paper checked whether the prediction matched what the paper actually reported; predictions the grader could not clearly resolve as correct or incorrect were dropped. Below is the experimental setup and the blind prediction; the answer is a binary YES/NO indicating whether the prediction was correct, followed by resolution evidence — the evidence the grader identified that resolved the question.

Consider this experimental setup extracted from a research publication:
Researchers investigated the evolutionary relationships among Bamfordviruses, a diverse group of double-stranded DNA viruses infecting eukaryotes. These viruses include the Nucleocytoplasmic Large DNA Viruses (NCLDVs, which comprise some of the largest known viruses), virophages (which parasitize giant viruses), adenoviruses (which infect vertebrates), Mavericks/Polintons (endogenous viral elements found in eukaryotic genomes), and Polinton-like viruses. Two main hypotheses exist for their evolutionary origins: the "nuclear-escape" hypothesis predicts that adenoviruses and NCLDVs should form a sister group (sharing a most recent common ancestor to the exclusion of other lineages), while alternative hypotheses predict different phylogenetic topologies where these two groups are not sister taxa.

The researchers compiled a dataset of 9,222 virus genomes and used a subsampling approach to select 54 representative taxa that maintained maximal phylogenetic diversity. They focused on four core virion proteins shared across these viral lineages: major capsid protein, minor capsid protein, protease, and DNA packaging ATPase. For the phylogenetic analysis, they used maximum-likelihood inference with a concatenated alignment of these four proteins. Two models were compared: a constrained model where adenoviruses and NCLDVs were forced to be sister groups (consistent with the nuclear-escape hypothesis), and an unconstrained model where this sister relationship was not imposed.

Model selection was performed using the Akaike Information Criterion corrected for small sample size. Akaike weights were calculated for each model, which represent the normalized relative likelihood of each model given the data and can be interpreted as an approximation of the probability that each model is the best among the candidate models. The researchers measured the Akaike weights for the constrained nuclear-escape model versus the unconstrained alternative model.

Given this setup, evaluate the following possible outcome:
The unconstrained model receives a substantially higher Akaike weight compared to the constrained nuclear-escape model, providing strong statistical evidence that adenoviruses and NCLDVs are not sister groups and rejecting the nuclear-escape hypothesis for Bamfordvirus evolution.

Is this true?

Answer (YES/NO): YES